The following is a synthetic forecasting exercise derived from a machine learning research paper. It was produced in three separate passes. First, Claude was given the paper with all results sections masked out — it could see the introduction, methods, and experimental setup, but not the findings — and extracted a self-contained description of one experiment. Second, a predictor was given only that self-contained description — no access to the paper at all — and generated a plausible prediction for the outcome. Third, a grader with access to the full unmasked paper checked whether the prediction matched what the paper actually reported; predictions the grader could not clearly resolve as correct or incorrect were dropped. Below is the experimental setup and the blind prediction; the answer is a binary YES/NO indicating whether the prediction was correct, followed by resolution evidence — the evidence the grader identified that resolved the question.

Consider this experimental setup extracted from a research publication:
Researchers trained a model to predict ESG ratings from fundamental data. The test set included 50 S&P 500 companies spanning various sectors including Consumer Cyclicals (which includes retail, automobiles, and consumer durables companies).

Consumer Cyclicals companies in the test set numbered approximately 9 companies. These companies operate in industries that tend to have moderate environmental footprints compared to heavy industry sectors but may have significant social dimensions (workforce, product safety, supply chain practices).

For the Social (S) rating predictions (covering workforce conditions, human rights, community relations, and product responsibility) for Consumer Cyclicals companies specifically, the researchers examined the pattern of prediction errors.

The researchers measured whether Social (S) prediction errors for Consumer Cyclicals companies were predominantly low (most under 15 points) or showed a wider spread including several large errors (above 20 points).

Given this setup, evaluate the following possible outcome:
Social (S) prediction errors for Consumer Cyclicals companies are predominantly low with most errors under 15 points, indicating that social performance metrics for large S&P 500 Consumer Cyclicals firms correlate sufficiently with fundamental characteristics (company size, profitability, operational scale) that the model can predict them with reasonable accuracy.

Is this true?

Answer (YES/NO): NO